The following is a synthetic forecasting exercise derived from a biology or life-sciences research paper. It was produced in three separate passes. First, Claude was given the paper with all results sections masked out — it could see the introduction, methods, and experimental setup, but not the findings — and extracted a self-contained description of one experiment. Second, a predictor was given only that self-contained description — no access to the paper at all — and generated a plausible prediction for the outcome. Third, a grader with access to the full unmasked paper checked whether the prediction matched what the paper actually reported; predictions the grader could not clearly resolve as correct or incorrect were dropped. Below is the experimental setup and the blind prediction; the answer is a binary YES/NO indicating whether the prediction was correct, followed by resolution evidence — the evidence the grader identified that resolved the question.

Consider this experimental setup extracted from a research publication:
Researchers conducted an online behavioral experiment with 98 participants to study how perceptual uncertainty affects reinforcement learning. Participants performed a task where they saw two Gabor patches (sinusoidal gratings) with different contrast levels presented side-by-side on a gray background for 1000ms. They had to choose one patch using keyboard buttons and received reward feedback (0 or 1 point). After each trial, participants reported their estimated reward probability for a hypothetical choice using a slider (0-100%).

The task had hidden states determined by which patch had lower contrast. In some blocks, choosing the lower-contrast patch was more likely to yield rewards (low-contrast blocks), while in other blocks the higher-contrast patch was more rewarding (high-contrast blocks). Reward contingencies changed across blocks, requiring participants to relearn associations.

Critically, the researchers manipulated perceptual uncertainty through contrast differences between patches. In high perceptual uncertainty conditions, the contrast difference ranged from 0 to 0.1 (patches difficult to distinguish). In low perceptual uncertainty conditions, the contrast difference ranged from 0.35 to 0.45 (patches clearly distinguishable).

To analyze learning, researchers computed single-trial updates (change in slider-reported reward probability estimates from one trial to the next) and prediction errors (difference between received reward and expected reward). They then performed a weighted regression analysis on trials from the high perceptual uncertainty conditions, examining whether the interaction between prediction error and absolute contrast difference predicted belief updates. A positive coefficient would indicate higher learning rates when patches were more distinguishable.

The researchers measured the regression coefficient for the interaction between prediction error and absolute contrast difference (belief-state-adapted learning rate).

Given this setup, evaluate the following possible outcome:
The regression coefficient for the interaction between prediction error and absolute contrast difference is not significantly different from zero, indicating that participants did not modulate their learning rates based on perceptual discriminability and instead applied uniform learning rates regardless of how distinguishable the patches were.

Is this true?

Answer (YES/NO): NO